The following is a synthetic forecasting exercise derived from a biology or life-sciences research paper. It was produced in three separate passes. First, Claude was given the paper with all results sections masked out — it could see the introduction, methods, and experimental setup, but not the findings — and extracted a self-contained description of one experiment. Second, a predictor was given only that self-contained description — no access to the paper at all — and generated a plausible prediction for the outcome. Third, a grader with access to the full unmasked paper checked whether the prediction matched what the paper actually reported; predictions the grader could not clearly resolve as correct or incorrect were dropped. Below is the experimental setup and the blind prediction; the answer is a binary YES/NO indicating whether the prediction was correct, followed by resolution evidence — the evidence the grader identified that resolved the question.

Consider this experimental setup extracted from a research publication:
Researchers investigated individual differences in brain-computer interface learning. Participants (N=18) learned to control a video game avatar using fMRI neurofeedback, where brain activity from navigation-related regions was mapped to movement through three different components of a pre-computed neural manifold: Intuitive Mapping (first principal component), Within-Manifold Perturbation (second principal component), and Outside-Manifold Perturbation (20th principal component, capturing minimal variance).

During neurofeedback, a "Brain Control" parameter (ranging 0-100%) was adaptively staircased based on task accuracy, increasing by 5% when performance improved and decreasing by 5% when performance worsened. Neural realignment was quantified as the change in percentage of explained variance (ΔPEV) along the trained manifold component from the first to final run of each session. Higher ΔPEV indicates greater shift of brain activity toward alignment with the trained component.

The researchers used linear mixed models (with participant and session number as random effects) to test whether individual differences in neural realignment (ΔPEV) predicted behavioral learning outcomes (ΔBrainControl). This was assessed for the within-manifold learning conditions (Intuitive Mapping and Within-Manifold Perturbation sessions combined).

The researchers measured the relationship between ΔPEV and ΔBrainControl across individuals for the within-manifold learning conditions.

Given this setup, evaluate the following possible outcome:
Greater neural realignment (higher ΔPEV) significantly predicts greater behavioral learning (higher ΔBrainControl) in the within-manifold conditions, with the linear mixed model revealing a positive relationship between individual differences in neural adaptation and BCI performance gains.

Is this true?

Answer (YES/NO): NO